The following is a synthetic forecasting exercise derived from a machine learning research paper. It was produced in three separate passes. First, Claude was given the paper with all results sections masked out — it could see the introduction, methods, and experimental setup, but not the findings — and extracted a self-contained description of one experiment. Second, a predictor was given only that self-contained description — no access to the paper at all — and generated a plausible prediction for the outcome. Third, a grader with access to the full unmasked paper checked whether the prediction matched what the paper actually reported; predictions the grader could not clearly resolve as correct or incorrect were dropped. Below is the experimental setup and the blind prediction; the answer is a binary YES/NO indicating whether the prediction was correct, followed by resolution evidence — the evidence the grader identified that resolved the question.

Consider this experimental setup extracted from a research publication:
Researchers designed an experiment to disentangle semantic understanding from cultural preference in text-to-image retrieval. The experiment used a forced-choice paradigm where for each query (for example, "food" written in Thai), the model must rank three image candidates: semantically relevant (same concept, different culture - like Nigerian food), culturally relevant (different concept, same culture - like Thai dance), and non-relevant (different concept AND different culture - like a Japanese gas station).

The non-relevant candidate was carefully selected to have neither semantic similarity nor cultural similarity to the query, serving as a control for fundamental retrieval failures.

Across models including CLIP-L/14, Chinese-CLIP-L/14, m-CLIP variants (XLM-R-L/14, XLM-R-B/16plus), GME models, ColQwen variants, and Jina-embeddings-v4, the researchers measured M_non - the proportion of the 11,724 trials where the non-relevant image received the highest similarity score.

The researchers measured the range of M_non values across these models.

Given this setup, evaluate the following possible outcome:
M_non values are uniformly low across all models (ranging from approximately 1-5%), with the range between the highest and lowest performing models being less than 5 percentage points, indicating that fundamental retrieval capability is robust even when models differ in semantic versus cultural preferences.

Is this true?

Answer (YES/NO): NO